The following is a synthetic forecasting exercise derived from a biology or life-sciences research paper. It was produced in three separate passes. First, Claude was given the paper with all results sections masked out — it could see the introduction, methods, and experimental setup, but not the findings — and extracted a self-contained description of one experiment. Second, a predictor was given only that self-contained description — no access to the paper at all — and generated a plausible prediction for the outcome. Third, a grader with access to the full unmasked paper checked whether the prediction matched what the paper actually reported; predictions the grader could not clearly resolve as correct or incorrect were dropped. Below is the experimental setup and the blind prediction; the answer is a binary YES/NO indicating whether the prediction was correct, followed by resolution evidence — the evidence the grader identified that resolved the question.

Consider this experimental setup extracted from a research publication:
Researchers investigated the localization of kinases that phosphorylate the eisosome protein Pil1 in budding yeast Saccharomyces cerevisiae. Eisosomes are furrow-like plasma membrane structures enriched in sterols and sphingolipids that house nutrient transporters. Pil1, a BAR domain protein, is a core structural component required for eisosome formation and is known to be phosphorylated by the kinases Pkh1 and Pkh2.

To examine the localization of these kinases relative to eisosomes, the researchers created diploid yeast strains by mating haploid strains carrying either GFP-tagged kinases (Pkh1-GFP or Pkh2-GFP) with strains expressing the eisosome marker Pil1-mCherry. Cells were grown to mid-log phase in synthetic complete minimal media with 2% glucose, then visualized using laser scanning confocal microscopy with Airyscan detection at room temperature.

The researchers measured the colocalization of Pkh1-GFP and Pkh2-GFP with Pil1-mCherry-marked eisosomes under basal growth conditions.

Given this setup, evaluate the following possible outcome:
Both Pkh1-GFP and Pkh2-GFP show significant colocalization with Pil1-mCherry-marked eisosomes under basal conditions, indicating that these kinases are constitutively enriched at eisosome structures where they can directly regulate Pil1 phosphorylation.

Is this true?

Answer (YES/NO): NO